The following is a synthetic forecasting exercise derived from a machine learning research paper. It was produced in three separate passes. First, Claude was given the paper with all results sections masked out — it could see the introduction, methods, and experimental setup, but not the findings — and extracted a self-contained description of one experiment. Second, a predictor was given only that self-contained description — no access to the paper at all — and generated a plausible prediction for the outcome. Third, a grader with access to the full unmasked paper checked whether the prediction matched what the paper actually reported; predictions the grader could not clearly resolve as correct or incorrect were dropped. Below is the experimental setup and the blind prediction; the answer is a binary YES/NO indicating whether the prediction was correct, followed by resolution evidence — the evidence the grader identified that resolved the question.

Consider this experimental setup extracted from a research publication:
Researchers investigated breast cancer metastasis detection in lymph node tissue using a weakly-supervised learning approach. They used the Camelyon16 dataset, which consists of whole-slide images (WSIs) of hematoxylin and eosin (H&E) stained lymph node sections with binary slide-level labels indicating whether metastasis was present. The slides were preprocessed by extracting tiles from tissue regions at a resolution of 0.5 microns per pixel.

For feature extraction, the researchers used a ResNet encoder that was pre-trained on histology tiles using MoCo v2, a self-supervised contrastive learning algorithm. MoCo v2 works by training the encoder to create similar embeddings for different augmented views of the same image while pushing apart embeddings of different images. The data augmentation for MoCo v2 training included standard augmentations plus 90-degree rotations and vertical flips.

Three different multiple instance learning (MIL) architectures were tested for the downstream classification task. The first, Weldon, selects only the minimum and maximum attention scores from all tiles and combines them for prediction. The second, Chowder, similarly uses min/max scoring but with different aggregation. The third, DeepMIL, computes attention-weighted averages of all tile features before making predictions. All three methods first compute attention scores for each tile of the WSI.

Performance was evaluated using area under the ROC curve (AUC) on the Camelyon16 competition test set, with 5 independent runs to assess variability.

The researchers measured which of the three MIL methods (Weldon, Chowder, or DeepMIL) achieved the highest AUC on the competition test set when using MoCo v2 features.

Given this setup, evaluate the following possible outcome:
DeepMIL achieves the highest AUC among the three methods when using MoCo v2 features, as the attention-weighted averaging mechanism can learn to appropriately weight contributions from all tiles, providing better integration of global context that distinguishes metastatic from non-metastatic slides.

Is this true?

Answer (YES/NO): YES